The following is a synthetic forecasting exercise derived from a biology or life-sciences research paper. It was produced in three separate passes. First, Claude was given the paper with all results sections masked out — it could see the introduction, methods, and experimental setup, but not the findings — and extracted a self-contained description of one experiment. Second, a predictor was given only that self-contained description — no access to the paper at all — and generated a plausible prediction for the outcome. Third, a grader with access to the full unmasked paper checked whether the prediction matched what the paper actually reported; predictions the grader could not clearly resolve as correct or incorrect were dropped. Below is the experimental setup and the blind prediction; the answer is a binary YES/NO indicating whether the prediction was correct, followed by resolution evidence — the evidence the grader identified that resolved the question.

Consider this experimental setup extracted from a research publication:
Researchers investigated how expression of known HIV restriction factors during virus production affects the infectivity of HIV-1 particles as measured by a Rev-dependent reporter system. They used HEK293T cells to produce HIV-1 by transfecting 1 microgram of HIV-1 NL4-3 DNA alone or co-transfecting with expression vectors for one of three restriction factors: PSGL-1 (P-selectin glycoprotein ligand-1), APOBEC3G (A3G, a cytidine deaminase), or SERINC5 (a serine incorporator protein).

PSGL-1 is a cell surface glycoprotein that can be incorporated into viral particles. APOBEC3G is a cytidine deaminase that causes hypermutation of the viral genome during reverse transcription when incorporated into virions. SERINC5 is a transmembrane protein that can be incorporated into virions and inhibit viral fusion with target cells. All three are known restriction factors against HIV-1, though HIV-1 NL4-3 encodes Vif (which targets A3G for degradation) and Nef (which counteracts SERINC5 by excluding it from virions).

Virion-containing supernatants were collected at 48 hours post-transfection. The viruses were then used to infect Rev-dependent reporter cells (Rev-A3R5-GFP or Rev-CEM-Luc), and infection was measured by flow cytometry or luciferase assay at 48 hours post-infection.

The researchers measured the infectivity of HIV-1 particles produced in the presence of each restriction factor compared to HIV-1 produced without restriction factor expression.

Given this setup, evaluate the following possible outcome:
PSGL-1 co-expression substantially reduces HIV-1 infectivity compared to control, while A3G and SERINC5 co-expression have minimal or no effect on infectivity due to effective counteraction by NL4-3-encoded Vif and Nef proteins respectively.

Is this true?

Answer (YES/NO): NO